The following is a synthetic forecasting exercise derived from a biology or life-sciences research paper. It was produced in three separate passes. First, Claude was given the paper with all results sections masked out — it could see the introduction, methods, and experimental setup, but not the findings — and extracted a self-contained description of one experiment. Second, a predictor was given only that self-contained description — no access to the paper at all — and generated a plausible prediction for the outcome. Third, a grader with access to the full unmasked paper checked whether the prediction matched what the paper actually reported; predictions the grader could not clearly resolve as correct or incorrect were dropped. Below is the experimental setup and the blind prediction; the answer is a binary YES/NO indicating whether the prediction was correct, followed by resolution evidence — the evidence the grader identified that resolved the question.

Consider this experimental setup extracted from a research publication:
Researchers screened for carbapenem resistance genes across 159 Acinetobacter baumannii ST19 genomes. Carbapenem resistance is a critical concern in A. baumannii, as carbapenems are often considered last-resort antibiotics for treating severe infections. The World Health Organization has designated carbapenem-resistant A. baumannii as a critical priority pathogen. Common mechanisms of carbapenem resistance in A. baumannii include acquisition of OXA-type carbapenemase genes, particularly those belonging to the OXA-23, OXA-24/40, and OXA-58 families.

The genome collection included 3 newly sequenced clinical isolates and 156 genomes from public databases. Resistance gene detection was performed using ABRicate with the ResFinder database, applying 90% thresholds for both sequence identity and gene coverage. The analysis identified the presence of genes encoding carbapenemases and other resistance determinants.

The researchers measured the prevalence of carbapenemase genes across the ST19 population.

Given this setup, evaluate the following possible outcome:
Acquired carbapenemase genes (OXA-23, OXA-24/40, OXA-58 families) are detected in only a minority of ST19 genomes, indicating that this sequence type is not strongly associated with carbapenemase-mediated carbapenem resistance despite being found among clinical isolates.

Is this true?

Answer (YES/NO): YES